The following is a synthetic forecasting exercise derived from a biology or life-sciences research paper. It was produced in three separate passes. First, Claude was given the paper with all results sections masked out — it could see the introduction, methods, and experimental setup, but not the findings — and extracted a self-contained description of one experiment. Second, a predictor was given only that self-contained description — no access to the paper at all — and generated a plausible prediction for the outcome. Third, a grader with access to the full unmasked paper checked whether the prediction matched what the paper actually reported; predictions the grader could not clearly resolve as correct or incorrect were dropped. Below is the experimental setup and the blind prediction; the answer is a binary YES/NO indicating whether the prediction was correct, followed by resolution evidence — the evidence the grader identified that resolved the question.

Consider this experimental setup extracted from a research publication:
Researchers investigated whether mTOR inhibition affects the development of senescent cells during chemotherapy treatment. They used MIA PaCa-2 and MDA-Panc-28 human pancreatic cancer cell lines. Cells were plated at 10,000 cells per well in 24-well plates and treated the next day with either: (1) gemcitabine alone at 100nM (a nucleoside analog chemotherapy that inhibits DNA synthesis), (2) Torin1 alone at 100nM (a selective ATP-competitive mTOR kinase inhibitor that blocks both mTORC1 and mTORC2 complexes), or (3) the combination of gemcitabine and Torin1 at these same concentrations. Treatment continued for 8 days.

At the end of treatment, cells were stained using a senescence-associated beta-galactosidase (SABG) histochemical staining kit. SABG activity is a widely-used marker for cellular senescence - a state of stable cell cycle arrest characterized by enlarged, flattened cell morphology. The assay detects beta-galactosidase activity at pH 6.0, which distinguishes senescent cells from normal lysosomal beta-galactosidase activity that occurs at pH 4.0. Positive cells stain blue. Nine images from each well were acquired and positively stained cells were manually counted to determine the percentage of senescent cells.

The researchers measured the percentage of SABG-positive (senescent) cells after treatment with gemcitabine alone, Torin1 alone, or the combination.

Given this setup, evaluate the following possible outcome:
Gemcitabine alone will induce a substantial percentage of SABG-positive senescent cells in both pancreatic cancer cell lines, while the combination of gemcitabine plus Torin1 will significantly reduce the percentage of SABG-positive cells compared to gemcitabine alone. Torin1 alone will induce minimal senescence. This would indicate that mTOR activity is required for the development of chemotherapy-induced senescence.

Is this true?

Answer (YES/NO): NO